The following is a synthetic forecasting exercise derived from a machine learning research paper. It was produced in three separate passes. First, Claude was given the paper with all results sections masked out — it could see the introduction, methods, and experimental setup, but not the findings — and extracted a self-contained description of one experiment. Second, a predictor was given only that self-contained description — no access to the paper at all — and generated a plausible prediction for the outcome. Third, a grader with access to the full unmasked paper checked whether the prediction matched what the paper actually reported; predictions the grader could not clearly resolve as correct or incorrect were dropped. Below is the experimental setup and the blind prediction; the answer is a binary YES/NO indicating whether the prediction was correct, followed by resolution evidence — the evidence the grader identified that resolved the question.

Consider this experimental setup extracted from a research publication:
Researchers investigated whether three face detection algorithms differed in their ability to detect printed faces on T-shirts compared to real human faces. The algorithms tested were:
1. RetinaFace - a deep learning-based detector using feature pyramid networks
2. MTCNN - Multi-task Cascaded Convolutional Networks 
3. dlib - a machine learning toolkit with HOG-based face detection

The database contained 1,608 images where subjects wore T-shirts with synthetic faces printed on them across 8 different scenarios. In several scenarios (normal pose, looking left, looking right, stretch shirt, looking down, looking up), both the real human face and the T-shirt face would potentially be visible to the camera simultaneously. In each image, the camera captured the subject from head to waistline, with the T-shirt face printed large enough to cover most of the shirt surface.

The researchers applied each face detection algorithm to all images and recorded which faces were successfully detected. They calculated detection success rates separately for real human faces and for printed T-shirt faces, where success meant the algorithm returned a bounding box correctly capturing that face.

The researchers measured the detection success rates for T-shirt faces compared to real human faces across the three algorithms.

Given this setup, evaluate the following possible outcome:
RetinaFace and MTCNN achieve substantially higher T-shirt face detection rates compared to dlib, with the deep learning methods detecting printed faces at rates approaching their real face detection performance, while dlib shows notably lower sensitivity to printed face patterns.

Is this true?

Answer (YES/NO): NO